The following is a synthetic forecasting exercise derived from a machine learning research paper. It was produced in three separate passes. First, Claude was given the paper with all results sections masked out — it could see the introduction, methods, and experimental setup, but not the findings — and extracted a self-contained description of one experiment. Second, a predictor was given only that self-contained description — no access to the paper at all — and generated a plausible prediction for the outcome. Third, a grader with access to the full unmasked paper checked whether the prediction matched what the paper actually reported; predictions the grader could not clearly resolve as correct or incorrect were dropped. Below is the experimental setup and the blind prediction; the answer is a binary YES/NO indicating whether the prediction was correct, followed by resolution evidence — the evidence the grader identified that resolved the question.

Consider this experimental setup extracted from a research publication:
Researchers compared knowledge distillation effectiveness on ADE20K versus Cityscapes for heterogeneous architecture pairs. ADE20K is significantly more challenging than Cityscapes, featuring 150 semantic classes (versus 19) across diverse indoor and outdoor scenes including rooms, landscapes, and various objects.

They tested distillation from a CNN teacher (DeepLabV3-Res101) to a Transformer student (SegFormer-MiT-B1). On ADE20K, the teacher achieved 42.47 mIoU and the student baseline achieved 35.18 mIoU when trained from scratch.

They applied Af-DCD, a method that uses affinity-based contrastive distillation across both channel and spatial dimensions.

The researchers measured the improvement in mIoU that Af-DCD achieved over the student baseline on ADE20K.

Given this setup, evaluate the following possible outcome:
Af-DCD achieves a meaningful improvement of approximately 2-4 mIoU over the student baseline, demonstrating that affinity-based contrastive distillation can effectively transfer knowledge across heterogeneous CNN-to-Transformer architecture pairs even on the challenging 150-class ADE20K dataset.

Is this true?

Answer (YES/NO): NO